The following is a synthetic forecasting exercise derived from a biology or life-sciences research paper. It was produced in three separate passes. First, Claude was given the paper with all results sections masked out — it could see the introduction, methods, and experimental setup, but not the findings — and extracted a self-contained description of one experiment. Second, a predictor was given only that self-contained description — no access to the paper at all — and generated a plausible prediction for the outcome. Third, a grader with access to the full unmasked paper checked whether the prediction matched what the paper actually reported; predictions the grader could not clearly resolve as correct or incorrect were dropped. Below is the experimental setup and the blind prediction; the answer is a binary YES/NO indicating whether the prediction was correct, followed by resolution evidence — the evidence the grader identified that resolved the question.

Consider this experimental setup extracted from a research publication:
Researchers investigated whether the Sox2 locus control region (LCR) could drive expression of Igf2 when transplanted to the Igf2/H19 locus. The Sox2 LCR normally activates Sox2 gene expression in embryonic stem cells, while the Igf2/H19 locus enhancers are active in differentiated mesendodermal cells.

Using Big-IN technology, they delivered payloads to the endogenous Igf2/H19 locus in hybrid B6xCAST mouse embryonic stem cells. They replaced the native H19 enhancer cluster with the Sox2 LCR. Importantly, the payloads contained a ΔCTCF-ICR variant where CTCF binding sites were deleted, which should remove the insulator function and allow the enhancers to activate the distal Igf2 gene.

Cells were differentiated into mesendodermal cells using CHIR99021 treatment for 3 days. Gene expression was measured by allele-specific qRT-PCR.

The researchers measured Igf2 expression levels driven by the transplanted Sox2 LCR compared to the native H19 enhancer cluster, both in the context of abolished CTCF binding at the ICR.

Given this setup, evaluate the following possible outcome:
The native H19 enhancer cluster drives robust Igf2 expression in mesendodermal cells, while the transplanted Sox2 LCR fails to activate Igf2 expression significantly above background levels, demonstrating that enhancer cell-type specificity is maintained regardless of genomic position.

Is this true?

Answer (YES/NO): NO